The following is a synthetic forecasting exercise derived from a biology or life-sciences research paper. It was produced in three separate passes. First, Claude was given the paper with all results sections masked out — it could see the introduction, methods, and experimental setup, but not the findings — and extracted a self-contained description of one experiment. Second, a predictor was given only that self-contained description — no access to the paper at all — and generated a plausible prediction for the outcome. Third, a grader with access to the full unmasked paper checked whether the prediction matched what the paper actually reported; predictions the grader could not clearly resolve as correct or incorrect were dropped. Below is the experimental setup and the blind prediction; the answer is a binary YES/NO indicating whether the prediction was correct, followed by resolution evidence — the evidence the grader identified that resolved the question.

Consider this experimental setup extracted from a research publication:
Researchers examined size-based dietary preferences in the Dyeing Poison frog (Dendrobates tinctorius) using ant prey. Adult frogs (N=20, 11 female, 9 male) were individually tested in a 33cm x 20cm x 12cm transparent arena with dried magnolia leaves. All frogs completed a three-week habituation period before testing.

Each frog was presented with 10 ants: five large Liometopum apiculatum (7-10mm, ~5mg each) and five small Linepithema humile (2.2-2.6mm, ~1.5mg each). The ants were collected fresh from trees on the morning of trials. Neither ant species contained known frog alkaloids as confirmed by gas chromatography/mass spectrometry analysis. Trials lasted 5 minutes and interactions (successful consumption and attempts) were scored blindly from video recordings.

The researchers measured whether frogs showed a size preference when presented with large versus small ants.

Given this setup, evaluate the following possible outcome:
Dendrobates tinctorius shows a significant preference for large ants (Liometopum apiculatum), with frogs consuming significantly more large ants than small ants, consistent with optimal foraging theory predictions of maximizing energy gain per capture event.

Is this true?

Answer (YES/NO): NO